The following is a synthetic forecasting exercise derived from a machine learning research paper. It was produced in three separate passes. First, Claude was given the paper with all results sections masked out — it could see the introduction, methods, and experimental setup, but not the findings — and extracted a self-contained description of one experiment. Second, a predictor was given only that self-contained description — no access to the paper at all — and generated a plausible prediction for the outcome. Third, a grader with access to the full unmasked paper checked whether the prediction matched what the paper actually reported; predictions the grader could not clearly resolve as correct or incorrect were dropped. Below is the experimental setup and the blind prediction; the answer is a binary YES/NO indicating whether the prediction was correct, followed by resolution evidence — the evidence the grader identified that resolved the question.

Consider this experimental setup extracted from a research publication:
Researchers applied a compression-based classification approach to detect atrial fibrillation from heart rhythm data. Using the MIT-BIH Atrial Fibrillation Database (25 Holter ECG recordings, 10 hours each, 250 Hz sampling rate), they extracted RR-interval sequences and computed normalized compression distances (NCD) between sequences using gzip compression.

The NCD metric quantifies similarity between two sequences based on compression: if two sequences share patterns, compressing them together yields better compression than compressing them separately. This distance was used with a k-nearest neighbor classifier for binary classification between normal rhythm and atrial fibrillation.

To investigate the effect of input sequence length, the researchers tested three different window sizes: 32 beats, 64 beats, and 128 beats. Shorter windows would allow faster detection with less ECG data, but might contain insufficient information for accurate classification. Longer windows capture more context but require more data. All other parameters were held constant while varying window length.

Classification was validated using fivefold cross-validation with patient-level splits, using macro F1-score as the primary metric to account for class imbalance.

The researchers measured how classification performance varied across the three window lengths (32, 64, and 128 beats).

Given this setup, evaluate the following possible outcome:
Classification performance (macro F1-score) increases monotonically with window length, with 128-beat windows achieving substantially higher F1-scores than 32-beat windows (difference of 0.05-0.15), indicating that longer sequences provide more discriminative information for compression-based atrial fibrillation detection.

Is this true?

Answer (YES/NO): NO